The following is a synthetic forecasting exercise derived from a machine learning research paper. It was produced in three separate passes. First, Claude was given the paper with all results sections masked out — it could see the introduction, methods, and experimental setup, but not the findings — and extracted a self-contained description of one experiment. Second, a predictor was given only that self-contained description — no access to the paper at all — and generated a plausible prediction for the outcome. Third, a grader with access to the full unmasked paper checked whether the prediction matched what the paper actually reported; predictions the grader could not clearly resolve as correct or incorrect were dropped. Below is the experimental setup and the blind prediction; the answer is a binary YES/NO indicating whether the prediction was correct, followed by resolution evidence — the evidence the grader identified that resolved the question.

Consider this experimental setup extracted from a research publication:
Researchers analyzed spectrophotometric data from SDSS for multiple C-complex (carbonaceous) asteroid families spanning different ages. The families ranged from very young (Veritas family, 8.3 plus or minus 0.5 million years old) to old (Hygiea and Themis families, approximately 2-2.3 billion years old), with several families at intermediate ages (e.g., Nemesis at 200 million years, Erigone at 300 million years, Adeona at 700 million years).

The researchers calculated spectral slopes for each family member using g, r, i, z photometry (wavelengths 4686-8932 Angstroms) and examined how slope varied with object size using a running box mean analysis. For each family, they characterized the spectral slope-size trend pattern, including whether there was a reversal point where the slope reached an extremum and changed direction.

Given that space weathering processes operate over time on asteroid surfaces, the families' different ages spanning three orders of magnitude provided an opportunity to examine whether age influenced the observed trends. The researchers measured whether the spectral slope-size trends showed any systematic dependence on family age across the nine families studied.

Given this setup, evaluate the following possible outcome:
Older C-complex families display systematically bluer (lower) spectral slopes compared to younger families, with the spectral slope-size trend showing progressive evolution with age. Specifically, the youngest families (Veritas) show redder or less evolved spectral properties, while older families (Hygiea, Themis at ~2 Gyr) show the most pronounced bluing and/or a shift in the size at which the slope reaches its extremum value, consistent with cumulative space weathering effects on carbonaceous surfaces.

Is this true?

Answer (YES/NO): NO